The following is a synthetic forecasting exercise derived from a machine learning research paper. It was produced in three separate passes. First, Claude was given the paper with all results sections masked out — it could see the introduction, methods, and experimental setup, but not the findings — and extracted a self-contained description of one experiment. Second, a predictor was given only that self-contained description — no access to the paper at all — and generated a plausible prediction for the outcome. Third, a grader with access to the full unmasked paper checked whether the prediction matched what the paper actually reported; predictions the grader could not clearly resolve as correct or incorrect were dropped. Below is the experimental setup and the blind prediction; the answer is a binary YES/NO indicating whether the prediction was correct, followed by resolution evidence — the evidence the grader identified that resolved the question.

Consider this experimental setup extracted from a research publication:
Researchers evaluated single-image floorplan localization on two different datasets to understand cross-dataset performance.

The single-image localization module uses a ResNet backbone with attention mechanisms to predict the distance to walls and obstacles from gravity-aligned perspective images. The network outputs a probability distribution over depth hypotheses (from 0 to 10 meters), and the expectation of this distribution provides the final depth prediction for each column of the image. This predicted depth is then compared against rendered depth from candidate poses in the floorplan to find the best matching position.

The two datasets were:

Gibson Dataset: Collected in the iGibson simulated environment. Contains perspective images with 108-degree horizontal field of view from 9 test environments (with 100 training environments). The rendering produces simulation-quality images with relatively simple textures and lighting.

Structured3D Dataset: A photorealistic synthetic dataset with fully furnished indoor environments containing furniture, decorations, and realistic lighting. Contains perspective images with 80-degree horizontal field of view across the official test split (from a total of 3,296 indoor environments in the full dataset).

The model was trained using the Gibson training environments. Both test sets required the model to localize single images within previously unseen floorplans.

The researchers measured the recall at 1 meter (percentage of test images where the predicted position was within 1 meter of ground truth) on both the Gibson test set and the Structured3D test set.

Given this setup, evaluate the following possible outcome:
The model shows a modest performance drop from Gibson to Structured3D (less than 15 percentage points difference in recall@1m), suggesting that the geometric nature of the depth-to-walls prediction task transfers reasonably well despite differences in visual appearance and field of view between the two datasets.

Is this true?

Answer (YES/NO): YES